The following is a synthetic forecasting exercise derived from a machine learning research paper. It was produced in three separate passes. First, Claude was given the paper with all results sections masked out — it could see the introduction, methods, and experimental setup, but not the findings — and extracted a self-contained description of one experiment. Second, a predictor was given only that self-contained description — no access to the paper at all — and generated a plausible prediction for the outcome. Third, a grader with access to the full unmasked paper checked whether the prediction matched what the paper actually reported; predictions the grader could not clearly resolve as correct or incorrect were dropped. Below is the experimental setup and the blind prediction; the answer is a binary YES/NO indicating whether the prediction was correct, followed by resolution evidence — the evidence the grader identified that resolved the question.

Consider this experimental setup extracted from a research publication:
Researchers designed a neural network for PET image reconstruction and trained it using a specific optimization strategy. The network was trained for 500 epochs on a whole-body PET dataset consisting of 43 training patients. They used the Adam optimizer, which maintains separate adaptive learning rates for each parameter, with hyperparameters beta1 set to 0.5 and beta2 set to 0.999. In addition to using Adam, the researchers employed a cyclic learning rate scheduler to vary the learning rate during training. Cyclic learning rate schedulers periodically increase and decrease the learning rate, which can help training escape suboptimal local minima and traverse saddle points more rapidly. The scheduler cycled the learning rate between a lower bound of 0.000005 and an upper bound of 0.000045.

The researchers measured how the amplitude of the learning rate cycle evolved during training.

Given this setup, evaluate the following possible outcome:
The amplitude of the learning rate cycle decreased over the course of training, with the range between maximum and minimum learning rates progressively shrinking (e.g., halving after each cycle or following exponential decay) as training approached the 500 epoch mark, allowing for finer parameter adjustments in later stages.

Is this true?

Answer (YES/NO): YES